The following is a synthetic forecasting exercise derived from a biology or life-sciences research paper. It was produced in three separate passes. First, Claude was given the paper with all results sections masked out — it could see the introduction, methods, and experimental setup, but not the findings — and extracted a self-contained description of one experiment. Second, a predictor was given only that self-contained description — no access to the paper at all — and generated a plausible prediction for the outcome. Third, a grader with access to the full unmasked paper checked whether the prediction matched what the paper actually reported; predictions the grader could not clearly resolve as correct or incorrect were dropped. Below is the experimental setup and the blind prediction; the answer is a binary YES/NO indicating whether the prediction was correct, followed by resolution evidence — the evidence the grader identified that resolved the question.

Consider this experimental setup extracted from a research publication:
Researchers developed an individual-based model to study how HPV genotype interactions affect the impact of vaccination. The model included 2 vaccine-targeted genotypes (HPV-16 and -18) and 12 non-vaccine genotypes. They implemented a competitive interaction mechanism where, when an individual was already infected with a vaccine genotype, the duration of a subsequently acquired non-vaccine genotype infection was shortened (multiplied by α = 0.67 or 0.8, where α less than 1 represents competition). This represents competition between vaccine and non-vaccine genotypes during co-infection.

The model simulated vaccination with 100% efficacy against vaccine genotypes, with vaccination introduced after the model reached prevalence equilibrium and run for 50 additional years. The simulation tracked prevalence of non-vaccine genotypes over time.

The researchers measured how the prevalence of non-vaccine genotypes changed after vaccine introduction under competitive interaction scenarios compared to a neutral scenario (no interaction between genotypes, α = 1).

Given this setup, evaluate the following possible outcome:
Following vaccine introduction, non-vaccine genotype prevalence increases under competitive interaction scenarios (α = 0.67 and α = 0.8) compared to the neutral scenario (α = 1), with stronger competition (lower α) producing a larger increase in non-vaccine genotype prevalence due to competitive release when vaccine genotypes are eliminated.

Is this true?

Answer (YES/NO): YES